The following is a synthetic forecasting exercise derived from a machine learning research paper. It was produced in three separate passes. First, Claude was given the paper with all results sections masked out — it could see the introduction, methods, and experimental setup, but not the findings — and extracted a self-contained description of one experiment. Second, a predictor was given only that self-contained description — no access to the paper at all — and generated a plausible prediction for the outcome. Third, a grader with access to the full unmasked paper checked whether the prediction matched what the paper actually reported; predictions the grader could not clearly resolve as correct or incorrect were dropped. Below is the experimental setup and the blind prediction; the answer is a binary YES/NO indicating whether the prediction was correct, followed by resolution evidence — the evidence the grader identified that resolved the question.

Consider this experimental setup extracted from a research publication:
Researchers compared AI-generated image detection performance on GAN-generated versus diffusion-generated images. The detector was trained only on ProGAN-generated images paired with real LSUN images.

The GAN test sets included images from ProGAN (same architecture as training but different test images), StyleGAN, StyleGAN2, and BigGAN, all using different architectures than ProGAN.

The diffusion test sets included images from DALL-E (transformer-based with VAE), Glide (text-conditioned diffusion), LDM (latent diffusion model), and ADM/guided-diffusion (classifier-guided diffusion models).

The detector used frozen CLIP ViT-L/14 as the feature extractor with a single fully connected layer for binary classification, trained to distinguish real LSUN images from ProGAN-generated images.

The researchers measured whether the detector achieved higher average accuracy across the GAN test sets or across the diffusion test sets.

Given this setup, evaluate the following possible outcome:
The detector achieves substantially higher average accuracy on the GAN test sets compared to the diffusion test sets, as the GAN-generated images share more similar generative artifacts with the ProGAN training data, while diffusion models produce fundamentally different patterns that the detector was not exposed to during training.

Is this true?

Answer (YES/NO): NO